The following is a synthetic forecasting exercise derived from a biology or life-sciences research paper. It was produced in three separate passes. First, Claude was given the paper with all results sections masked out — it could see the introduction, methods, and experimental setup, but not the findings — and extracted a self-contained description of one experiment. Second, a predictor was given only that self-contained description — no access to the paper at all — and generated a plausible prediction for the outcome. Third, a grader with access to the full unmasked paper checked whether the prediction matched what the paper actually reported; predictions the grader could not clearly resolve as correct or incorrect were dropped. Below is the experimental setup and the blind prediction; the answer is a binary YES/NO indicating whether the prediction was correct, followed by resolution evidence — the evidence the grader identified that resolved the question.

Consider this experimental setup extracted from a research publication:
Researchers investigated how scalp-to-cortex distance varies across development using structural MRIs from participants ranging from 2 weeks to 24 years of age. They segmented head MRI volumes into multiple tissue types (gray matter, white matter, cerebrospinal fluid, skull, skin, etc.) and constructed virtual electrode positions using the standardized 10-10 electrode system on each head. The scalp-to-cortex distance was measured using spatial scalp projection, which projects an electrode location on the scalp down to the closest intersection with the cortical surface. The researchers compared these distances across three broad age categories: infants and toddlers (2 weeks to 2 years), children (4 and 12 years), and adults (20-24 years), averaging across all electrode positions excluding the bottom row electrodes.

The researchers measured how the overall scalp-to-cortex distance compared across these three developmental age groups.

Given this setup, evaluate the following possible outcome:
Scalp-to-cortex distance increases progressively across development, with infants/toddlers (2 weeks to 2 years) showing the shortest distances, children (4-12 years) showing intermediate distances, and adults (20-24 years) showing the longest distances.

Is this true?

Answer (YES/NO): YES